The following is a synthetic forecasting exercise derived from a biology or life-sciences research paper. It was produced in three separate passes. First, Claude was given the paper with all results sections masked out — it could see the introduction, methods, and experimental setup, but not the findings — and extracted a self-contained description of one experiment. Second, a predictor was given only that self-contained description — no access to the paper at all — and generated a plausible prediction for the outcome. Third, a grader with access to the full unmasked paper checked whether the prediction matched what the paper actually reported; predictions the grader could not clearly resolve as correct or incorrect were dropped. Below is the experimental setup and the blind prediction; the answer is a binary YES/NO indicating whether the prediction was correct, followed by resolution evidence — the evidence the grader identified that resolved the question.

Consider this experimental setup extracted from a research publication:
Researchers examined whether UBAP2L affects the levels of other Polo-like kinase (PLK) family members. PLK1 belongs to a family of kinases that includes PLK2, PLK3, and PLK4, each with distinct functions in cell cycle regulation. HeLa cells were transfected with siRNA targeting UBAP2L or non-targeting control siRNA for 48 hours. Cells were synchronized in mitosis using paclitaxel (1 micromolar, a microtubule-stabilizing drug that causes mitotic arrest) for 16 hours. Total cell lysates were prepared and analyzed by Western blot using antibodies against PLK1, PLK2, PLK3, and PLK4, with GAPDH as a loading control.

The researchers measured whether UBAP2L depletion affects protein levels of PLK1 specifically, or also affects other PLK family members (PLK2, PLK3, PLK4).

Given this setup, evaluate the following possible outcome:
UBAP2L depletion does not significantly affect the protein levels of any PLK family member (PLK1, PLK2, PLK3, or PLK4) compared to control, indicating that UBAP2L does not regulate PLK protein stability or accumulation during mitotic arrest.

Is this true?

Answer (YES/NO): NO